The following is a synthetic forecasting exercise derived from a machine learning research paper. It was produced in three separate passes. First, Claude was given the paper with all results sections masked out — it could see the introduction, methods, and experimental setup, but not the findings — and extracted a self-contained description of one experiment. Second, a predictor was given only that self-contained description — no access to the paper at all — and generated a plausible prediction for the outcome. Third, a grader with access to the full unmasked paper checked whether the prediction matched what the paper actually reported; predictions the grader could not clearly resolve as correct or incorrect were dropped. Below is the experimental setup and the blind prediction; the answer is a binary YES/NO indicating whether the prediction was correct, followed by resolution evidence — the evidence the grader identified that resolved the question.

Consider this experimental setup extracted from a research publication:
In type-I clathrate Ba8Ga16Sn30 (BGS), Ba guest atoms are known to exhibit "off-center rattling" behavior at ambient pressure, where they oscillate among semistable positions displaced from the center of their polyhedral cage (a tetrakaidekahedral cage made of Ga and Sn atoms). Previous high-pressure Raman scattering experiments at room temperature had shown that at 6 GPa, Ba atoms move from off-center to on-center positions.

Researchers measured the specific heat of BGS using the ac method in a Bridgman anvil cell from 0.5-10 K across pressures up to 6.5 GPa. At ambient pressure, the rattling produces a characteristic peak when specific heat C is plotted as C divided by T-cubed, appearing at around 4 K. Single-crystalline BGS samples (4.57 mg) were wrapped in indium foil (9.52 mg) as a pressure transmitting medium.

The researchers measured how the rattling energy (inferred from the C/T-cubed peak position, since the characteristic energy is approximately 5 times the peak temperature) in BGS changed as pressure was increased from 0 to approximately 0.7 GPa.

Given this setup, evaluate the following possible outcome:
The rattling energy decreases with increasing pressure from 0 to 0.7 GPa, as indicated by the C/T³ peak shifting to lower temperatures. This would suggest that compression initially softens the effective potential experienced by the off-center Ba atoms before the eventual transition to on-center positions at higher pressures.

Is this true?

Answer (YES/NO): NO